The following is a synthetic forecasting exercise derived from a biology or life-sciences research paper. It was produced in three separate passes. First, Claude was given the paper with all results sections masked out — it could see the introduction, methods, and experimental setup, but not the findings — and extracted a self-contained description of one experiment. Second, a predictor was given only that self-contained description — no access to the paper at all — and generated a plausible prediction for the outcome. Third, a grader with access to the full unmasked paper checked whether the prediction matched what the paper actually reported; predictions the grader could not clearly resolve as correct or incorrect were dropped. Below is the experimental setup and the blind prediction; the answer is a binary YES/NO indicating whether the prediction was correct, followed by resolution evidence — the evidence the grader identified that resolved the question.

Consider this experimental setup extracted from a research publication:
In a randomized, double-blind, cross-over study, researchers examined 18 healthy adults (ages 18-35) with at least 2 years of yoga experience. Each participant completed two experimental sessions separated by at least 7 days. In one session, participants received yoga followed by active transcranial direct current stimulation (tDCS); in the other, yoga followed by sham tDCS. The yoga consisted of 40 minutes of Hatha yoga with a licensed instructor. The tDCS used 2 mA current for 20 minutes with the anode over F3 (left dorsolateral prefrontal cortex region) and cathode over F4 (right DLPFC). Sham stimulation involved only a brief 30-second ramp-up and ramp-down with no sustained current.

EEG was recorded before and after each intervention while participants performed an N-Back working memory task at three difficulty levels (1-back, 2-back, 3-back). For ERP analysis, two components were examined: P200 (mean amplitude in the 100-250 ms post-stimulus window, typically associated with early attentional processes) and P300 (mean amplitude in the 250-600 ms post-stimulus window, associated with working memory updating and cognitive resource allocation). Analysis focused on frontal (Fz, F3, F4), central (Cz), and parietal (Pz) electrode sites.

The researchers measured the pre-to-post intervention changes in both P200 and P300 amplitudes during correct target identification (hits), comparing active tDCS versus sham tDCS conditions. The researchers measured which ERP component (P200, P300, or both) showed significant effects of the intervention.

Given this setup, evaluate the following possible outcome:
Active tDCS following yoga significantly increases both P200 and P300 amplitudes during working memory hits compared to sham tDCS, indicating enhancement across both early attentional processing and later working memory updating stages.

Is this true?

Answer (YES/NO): NO